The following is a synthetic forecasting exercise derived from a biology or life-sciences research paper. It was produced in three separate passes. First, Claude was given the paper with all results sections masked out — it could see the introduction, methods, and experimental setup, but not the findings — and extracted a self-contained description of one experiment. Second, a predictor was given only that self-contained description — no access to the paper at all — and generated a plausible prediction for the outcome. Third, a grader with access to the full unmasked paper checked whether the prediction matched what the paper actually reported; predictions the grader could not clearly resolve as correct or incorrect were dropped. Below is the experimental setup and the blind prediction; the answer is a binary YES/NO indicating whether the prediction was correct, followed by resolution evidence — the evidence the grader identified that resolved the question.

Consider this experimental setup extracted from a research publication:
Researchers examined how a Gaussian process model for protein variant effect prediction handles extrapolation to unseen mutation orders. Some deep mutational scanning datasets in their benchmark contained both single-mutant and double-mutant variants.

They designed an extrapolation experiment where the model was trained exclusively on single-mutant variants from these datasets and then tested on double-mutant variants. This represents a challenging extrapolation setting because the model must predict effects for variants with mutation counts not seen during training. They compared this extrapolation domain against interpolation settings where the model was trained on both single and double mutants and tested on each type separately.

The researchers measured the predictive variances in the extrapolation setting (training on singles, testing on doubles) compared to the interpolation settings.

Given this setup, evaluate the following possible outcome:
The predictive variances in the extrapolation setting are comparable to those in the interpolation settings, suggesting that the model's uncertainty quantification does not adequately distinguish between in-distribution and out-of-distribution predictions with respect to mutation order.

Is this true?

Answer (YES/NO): NO